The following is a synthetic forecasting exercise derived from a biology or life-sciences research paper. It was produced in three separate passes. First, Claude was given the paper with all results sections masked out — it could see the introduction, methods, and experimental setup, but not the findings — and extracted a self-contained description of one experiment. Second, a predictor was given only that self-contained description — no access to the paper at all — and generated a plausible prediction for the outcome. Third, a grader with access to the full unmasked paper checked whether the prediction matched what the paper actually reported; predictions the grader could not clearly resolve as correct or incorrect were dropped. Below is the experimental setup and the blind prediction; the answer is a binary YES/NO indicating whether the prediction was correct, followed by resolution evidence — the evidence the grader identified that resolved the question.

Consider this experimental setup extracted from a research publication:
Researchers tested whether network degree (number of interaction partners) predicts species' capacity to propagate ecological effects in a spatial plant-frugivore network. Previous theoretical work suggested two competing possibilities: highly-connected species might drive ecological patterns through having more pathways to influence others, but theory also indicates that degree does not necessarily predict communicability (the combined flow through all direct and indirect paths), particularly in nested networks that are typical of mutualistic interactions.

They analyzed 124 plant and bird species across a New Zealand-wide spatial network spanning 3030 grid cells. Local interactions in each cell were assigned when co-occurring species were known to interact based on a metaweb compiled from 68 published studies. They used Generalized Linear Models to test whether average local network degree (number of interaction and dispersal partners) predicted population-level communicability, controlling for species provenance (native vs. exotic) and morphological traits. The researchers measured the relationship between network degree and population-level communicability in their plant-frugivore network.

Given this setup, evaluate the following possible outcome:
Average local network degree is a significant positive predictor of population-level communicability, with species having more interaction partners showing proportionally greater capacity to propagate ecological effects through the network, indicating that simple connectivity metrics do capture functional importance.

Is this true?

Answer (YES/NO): YES